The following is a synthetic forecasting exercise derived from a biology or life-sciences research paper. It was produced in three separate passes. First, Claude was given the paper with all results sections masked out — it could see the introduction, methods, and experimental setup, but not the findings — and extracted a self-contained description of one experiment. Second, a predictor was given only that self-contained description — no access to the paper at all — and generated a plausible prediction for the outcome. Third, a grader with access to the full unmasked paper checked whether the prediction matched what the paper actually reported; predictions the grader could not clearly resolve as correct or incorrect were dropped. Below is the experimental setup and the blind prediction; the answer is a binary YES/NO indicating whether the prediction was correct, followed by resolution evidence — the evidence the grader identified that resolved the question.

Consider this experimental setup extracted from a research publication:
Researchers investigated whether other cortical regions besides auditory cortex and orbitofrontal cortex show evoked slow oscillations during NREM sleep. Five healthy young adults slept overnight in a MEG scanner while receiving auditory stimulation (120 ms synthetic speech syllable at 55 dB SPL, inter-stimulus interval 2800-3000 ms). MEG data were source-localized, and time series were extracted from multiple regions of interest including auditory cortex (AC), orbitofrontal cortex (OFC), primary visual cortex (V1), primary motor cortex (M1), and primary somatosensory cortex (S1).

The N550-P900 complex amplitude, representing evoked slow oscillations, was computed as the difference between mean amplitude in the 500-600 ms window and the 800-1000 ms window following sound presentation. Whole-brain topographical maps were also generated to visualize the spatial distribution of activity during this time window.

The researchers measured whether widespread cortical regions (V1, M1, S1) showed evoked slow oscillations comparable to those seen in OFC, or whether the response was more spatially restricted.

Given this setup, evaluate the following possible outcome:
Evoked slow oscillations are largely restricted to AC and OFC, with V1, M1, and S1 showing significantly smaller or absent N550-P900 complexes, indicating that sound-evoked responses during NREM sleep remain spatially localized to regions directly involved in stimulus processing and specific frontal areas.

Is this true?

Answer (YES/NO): NO